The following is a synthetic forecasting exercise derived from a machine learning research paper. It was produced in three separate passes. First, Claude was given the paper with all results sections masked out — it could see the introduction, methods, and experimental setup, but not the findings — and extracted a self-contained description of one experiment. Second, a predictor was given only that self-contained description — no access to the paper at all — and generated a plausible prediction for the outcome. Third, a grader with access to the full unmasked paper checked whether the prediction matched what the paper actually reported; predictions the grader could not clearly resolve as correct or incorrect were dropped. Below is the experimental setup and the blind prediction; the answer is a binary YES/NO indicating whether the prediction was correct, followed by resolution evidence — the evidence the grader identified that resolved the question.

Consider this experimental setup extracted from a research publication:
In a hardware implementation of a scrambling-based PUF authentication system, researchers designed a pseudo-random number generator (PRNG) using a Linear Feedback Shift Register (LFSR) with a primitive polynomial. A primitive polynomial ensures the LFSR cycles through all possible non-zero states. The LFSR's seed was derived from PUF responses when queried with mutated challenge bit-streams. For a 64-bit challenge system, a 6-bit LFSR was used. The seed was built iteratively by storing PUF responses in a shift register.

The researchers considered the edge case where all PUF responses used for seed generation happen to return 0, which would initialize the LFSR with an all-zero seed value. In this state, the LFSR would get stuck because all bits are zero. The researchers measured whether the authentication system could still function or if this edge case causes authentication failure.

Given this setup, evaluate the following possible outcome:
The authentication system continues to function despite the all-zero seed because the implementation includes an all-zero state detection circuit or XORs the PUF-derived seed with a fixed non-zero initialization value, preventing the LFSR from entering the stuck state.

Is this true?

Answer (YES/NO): NO